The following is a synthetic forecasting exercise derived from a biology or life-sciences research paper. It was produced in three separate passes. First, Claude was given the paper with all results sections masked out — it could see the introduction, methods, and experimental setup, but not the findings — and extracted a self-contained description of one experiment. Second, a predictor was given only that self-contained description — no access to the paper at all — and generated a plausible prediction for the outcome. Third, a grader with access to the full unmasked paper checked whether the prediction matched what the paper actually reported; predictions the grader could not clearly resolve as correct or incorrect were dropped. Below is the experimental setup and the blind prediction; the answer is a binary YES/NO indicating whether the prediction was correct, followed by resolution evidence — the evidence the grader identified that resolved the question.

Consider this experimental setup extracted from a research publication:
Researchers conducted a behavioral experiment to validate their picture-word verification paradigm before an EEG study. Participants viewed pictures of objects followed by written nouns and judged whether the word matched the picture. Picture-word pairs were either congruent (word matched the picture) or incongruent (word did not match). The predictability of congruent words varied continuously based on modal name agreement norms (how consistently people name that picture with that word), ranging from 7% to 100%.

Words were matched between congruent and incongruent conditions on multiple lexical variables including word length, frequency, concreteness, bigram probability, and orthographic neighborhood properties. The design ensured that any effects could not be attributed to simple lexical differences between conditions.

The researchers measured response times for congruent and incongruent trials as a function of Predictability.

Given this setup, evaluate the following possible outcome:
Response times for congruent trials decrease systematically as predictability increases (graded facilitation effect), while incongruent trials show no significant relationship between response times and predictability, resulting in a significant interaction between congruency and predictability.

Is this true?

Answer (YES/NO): YES